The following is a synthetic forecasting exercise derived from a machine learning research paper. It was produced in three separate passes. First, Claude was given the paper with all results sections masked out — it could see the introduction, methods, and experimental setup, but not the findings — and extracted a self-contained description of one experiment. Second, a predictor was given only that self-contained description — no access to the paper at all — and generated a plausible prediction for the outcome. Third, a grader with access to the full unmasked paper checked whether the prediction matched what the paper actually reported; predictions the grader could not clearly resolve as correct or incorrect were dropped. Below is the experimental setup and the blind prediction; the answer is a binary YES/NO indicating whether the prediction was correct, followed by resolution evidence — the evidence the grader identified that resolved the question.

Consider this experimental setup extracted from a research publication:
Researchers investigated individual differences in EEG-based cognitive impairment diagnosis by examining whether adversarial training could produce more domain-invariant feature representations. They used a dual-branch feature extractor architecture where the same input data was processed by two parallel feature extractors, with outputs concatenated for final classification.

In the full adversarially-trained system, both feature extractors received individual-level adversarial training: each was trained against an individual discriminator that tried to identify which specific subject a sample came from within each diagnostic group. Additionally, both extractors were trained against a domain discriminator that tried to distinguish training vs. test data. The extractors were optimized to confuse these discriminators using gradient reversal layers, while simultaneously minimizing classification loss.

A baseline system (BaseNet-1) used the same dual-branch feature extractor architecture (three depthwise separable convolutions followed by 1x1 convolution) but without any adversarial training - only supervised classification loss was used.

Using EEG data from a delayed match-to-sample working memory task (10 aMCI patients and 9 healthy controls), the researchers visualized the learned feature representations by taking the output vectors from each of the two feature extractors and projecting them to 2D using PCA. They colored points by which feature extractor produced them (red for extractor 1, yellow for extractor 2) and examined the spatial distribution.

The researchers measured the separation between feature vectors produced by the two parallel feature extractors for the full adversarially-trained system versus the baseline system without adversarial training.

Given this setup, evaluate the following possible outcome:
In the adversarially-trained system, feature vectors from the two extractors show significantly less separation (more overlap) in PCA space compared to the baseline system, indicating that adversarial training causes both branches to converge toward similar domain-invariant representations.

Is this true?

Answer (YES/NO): NO